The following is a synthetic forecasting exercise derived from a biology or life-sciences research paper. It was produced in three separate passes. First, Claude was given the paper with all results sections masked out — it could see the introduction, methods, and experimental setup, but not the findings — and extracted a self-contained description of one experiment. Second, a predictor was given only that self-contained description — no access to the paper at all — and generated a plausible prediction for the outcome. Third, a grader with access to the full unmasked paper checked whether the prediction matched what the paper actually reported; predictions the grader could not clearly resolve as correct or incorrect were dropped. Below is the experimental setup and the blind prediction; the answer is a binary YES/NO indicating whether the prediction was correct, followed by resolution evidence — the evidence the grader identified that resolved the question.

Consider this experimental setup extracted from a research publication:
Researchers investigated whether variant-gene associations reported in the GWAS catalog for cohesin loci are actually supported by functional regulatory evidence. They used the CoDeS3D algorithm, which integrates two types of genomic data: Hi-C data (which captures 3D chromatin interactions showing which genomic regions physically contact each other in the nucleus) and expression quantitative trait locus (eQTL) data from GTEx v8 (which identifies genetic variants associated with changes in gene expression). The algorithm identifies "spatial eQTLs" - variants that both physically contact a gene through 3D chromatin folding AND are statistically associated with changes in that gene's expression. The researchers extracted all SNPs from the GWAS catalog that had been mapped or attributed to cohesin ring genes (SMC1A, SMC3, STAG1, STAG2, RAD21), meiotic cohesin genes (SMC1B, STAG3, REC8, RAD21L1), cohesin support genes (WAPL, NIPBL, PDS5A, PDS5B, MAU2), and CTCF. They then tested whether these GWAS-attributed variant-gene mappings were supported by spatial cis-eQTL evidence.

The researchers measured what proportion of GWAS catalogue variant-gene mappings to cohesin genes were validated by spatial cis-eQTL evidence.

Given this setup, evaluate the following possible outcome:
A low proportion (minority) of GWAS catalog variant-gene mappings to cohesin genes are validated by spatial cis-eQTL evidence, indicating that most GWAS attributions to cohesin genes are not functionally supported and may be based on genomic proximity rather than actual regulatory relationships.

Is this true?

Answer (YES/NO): YES